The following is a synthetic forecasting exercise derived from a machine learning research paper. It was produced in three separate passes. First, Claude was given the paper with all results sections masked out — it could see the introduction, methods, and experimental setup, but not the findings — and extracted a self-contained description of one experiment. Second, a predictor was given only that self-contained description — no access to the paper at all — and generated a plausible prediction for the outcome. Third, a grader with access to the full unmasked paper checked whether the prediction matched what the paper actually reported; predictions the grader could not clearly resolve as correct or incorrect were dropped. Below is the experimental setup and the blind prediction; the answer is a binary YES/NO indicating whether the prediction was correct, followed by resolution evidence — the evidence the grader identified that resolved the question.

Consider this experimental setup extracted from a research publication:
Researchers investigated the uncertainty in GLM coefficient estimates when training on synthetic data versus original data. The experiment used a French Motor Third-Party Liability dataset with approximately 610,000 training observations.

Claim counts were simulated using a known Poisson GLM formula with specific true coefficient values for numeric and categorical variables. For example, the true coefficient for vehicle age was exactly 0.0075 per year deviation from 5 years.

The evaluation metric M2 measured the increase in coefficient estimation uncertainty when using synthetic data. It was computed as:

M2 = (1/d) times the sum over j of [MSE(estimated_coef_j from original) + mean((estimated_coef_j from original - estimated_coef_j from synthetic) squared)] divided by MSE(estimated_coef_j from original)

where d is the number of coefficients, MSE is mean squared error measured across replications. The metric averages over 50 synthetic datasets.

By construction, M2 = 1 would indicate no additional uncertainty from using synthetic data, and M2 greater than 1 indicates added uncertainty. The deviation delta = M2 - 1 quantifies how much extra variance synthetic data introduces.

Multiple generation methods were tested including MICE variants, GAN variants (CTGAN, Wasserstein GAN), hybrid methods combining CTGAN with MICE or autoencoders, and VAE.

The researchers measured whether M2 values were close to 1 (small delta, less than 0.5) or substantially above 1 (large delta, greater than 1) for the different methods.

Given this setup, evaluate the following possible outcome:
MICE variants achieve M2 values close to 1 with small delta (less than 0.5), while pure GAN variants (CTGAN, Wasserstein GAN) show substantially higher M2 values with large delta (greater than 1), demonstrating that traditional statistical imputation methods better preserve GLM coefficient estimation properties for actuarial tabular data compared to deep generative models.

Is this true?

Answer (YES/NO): NO